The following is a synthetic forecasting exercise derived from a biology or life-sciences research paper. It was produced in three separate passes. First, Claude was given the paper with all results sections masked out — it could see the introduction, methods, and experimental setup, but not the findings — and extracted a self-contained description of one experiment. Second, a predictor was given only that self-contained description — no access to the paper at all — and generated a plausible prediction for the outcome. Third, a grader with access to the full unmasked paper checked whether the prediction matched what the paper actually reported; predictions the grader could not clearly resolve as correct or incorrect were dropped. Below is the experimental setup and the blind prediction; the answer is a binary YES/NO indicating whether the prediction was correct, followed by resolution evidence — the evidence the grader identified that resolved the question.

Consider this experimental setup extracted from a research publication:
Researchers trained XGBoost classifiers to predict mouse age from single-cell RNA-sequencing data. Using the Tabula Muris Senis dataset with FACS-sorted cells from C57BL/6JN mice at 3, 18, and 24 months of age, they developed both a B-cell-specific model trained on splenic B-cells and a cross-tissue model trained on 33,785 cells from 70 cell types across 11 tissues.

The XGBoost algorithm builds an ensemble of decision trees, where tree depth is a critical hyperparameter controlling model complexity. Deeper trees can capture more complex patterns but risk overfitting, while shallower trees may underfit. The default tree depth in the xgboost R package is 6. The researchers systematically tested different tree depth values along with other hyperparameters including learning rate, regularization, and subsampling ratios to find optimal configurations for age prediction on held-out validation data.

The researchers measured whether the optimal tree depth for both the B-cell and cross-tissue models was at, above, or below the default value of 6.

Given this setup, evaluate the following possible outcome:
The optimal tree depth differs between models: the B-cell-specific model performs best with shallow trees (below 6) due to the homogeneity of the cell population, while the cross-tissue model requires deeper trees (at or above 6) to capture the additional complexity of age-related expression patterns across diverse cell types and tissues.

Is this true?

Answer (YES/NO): NO